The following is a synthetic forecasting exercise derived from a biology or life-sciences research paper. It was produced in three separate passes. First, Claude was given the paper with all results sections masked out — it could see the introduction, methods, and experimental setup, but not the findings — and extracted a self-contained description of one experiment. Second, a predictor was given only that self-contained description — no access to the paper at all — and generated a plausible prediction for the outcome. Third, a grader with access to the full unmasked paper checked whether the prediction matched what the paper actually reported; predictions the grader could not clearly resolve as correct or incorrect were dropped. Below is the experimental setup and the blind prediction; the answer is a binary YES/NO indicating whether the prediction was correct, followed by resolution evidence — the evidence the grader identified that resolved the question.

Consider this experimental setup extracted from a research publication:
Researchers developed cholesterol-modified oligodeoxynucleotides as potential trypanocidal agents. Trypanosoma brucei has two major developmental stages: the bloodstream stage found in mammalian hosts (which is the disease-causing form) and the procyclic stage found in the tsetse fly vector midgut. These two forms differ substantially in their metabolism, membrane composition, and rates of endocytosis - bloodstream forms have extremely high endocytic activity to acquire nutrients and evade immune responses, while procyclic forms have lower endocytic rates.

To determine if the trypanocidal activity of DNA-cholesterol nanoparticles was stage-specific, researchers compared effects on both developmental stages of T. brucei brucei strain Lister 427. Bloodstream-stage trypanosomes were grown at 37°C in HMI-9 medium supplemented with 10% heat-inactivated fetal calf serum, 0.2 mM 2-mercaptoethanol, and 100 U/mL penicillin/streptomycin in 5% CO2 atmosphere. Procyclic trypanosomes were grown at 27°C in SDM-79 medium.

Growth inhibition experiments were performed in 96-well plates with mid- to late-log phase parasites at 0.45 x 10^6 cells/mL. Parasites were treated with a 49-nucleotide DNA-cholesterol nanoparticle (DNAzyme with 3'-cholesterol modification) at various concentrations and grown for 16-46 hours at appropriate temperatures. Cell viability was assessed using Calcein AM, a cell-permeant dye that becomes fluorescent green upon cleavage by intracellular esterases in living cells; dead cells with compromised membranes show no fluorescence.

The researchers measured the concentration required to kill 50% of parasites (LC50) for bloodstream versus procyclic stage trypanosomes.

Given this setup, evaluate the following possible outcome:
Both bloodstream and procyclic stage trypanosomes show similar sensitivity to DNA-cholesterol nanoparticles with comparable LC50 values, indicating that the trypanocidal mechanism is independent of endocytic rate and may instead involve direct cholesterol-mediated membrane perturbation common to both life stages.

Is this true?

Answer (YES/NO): NO